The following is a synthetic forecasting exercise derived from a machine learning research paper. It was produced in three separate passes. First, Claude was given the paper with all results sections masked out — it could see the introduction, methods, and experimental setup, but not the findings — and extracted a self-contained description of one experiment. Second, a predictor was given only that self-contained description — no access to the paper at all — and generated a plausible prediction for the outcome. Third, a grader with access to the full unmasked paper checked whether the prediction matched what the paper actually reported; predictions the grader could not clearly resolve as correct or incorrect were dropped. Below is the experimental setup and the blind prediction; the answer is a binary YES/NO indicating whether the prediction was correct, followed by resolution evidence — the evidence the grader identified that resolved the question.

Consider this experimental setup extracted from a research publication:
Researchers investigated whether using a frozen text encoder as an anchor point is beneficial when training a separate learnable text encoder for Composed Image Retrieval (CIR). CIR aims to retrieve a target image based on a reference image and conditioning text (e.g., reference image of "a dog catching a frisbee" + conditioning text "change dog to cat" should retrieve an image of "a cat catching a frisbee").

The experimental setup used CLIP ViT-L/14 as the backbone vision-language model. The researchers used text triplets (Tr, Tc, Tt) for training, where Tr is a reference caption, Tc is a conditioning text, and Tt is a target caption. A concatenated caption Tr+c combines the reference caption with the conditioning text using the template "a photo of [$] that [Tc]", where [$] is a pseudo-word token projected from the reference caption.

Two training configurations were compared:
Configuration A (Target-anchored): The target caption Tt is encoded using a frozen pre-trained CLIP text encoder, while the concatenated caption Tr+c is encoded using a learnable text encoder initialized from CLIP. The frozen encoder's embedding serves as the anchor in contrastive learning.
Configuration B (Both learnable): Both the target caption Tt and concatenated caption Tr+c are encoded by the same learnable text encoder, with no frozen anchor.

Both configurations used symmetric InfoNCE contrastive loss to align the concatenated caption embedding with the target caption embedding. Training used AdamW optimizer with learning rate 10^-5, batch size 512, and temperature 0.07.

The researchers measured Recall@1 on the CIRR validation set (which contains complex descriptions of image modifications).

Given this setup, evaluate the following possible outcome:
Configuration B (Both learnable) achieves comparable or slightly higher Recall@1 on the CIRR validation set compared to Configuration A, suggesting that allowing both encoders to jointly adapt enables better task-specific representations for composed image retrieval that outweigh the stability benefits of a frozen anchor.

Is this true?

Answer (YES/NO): NO